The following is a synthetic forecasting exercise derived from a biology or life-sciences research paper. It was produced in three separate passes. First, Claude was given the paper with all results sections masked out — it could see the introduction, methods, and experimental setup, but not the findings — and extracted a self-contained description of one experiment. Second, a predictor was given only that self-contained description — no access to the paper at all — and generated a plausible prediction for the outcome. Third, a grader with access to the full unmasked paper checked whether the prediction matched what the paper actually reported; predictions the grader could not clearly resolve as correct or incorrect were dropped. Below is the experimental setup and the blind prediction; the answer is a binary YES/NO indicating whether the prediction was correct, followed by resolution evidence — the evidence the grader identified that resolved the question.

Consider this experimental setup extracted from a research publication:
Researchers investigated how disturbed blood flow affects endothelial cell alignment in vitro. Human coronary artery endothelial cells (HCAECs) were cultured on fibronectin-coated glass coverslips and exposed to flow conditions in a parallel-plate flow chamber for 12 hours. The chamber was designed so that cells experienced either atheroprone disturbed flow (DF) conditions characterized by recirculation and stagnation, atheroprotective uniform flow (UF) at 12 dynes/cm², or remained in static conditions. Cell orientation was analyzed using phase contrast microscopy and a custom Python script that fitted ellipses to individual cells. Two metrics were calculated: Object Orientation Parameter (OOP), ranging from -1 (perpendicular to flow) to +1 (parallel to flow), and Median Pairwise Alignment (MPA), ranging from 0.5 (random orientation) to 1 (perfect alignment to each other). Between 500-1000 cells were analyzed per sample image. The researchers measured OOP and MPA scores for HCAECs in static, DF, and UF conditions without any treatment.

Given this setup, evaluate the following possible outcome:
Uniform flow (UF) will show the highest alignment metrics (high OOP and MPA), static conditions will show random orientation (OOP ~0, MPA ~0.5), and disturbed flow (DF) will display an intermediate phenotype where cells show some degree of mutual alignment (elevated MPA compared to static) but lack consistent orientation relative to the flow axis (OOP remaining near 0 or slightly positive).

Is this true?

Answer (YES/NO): NO